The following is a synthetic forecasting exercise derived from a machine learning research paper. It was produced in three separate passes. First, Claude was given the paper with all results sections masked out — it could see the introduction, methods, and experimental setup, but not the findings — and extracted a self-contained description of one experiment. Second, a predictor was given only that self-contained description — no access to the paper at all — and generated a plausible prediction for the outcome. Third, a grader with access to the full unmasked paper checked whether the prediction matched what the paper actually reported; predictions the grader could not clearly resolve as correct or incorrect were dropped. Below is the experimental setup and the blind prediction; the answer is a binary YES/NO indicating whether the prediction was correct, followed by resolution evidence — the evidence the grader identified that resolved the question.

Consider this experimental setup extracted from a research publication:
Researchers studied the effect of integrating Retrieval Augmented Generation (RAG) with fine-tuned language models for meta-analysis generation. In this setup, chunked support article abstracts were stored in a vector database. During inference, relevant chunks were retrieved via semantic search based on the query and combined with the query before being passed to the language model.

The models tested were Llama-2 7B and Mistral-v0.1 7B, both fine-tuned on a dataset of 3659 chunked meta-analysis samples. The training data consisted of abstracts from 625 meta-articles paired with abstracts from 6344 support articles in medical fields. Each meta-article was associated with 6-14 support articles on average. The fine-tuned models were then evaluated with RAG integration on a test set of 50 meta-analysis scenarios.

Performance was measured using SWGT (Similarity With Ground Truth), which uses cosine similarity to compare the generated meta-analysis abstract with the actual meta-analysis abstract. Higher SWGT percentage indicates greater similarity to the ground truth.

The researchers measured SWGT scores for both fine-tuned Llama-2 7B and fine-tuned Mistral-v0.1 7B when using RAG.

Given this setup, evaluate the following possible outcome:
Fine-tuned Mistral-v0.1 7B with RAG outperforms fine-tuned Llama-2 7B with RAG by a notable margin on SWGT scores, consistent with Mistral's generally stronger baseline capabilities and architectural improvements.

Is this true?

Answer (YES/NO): NO